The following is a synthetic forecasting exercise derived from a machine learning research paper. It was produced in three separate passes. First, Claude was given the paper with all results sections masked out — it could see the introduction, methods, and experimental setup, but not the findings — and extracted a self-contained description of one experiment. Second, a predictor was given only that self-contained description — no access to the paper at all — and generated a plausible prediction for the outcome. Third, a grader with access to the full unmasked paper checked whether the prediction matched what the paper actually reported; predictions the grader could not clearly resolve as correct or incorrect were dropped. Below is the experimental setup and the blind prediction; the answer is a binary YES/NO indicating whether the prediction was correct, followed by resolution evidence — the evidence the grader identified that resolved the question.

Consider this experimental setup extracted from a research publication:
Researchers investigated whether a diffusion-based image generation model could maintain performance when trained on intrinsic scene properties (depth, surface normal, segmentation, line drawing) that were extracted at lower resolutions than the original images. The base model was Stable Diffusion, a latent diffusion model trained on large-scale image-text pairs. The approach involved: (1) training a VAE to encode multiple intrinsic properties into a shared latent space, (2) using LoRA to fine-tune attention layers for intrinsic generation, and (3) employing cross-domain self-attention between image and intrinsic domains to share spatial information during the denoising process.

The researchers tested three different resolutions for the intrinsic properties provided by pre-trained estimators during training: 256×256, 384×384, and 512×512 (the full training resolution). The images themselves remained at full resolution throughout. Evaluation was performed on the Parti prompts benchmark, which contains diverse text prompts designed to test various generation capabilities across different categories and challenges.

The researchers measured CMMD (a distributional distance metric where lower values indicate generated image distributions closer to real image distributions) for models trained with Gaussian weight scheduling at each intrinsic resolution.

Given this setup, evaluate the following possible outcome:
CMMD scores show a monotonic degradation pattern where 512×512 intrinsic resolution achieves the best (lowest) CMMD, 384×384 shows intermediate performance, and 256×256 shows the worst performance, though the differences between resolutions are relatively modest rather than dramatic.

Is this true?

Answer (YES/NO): NO